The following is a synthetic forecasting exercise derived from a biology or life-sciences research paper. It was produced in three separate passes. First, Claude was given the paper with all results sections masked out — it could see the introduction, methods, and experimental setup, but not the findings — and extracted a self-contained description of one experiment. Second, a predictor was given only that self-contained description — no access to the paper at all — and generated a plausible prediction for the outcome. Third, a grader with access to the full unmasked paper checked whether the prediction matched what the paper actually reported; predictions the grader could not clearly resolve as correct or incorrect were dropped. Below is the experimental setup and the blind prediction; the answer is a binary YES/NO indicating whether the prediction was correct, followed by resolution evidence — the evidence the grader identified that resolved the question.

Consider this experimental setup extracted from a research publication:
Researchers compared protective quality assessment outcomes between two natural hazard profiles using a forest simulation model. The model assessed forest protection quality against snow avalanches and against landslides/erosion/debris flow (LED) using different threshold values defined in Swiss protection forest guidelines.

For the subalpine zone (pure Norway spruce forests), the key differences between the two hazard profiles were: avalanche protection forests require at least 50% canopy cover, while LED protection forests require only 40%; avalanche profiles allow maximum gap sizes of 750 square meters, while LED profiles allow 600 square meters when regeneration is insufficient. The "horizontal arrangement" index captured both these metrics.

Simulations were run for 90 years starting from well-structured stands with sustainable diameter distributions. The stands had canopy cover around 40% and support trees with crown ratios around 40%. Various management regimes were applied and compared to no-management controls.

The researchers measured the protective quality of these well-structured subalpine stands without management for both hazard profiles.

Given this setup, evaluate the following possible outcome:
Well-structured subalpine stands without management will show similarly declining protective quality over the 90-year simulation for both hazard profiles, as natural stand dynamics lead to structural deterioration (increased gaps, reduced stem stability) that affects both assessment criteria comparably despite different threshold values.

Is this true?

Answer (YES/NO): NO